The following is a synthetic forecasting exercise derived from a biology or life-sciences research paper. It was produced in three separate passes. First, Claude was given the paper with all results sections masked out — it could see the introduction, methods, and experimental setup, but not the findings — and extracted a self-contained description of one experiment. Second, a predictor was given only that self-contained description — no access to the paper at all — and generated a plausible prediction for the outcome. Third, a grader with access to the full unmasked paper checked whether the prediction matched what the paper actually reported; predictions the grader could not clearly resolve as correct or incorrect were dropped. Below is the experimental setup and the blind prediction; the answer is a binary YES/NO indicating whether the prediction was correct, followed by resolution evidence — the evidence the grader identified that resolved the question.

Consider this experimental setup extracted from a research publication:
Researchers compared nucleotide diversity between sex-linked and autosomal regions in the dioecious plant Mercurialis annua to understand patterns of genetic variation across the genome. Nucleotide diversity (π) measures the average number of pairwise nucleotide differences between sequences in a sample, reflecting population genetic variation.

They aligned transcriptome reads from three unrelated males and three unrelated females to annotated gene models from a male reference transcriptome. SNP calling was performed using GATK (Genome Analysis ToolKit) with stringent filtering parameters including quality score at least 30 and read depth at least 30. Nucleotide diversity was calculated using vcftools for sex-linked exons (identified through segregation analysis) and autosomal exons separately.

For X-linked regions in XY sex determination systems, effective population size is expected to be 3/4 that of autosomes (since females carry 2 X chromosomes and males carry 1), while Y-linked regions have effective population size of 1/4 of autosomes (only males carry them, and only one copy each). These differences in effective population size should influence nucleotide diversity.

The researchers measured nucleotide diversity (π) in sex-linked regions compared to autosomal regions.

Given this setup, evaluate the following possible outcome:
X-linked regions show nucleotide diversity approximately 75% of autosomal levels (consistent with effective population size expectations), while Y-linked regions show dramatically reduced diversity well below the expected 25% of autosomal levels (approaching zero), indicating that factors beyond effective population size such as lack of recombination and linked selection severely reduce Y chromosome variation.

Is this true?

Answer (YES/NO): NO